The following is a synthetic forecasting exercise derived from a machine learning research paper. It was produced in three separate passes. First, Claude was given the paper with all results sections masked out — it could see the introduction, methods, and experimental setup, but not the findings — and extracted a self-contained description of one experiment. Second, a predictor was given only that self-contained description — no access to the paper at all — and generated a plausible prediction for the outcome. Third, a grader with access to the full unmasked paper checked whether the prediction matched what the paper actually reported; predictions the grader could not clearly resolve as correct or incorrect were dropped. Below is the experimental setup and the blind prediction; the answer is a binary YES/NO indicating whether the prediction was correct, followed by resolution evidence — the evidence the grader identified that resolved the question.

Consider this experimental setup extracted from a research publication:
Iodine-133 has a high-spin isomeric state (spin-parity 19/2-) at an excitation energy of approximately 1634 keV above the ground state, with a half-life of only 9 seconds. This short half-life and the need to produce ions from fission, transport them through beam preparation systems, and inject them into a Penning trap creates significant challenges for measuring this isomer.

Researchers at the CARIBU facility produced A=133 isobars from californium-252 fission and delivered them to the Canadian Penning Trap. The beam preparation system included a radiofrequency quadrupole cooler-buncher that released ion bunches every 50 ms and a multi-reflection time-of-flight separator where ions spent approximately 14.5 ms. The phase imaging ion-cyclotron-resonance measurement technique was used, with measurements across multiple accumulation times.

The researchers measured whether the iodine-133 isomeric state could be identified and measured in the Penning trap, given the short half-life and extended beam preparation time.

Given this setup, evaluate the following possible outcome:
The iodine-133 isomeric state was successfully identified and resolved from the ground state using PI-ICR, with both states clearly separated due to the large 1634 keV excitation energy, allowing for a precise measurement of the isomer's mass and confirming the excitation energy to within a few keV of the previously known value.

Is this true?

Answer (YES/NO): YES